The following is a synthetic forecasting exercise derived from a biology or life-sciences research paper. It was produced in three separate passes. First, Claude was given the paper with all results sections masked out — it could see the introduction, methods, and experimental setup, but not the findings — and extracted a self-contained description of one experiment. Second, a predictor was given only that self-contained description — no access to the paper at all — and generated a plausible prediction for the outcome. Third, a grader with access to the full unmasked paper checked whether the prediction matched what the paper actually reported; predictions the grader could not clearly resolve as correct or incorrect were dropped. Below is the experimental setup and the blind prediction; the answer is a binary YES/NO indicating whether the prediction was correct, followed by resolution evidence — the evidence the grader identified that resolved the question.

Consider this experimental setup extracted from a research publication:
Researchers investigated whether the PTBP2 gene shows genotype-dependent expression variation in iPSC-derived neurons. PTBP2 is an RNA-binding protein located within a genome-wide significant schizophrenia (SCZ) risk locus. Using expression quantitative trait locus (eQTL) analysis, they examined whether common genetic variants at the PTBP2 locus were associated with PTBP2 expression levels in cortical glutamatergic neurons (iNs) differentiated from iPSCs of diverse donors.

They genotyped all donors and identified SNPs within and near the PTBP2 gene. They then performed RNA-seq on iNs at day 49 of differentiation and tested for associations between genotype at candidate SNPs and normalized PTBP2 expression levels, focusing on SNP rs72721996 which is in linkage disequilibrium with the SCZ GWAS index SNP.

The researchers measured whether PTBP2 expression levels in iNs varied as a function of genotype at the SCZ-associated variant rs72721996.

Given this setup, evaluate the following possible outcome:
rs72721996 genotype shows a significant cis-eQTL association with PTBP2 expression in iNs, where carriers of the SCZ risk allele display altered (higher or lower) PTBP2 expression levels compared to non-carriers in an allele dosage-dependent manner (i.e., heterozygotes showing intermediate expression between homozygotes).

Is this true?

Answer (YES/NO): YES